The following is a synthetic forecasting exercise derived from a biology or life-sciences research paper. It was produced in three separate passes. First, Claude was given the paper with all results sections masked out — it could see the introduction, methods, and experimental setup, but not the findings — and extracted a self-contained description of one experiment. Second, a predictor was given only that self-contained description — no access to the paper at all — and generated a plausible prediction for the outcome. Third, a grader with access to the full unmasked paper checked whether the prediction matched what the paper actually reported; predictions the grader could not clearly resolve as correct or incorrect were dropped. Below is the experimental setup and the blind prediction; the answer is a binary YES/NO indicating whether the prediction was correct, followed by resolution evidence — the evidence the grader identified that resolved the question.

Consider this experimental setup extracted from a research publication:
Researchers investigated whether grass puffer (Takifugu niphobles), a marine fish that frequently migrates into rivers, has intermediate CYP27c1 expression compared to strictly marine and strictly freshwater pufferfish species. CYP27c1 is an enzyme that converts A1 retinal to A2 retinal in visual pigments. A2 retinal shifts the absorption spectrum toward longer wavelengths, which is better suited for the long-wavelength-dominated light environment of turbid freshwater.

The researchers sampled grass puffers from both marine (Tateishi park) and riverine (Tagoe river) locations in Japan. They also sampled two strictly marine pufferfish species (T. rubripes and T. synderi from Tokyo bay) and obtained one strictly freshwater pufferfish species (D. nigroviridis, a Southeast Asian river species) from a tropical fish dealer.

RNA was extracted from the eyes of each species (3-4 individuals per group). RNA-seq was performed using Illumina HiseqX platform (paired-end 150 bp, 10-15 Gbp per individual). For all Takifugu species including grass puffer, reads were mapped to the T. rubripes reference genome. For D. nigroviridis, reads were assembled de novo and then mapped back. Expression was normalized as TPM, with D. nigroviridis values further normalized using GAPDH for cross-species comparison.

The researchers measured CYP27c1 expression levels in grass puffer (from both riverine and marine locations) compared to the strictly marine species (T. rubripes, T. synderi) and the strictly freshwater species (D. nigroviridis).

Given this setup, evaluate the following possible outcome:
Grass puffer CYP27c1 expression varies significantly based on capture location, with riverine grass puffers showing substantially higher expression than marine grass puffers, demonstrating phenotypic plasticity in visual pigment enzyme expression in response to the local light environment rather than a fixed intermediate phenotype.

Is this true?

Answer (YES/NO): NO